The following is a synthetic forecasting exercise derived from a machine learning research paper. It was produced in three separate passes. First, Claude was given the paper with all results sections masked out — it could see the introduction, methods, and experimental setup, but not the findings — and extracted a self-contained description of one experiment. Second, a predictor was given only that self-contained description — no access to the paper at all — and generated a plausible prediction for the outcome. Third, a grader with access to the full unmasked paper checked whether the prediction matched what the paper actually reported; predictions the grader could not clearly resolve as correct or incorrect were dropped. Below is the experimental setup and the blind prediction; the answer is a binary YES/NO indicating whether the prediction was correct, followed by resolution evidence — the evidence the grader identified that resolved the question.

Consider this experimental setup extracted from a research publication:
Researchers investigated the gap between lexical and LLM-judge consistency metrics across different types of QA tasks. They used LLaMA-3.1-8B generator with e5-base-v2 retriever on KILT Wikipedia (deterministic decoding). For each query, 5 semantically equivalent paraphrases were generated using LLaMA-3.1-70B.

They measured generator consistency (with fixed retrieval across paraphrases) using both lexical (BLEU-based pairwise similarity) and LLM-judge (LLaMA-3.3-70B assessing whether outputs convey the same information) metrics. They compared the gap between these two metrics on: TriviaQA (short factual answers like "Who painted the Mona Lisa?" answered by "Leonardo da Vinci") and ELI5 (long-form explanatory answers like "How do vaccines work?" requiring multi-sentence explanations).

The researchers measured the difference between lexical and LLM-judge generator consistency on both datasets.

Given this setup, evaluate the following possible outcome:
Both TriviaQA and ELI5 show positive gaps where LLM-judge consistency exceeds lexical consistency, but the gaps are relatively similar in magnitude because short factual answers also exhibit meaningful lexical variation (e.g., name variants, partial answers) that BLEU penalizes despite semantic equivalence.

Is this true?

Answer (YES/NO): NO